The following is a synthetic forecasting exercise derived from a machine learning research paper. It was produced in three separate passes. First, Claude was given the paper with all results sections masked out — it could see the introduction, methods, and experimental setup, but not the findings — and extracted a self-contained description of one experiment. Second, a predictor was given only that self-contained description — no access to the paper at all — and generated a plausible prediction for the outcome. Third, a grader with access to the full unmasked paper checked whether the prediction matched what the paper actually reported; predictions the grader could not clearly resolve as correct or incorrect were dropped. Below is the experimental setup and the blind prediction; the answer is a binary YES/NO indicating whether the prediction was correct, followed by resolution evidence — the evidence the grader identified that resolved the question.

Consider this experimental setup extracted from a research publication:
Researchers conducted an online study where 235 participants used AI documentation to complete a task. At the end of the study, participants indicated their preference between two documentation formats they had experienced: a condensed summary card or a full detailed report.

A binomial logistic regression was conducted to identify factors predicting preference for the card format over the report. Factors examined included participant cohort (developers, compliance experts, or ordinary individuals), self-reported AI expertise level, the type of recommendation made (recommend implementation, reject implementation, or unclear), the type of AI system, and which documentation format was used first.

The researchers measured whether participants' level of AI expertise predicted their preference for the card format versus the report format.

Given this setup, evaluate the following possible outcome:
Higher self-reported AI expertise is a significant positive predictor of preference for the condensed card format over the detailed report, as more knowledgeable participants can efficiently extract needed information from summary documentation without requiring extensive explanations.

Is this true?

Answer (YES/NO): NO